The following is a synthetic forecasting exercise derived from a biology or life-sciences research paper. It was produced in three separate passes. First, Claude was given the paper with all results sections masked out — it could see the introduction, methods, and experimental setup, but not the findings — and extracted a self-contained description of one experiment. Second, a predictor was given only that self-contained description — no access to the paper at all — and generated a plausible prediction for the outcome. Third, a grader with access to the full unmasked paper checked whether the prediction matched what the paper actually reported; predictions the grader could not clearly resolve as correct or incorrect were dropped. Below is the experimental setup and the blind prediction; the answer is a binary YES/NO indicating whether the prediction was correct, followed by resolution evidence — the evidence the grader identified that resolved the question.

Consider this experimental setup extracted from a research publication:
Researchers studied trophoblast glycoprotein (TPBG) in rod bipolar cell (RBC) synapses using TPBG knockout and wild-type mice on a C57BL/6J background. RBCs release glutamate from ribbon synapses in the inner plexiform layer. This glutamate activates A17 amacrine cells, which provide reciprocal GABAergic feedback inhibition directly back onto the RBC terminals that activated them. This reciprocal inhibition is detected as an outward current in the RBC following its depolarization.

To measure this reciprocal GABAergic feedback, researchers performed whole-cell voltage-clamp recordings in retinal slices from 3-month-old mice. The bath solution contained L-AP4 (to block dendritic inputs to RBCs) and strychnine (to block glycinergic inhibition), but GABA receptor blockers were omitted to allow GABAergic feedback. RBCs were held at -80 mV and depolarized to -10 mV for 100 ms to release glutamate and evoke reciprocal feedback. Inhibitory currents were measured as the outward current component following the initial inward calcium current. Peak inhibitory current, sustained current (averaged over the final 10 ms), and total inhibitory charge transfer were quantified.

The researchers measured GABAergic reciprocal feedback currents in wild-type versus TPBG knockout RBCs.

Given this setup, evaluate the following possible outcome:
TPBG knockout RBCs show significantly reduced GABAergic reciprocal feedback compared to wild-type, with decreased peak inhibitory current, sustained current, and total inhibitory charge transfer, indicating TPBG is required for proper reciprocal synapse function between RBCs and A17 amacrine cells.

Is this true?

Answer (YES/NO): NO